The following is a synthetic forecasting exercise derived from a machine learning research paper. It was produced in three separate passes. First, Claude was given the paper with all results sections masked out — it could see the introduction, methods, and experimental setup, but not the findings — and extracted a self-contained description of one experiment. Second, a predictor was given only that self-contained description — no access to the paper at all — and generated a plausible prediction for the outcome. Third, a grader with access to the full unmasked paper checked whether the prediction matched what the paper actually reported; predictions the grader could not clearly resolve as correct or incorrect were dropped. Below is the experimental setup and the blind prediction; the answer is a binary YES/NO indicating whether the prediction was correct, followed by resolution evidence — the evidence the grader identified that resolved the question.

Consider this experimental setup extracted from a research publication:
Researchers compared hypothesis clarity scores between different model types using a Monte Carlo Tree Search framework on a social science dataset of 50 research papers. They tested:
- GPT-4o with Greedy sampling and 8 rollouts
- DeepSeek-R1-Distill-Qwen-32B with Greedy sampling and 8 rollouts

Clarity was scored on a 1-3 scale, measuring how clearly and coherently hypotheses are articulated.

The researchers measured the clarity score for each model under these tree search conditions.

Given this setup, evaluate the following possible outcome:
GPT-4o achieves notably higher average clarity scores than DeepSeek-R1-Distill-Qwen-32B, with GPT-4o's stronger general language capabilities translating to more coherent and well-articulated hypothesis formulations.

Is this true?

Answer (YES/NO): NO